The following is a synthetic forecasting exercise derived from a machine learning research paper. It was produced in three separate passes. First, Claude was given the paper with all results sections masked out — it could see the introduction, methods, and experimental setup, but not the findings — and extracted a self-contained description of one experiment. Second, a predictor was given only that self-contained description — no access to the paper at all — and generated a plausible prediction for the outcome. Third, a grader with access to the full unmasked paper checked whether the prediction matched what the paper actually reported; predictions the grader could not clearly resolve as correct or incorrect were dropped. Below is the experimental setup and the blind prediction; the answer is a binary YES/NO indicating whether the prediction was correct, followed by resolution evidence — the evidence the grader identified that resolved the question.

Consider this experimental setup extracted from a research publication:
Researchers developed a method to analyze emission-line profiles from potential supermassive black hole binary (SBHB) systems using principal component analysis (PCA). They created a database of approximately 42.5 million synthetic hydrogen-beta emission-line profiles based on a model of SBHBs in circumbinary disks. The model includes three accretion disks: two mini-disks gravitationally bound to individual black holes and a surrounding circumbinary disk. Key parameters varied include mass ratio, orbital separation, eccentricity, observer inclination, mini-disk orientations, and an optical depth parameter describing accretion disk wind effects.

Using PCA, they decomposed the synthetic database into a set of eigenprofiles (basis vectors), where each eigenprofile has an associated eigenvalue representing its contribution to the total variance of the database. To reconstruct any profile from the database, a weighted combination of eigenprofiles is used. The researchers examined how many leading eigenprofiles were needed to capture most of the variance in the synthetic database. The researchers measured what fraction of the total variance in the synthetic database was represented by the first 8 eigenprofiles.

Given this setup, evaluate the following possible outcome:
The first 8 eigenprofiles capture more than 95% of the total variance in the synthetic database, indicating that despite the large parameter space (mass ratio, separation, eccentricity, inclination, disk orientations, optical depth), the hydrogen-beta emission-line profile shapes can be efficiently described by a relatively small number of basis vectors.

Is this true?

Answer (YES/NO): YES